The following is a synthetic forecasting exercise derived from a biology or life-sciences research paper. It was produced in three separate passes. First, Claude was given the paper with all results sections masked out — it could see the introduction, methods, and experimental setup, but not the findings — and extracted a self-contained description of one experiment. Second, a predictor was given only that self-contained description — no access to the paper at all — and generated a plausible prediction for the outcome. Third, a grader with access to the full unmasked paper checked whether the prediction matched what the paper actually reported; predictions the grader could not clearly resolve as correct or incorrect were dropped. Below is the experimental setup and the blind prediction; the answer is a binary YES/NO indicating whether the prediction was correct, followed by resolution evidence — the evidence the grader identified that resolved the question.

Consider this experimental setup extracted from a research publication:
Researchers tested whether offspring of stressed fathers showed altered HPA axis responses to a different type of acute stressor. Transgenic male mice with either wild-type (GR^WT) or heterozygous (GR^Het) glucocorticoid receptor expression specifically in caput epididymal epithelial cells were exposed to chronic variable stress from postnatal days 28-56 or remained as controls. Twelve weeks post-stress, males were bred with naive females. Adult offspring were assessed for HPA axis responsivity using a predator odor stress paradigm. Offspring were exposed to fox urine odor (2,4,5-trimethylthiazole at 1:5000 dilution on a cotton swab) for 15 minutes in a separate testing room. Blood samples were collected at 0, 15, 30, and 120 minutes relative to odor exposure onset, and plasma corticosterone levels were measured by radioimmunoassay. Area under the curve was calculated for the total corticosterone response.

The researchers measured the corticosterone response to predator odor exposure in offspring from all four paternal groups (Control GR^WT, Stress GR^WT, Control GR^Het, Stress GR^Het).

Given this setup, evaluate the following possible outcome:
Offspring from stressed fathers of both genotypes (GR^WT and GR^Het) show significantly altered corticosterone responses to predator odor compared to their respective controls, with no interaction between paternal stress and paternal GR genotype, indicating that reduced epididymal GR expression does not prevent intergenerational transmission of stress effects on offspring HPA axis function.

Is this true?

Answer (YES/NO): NO